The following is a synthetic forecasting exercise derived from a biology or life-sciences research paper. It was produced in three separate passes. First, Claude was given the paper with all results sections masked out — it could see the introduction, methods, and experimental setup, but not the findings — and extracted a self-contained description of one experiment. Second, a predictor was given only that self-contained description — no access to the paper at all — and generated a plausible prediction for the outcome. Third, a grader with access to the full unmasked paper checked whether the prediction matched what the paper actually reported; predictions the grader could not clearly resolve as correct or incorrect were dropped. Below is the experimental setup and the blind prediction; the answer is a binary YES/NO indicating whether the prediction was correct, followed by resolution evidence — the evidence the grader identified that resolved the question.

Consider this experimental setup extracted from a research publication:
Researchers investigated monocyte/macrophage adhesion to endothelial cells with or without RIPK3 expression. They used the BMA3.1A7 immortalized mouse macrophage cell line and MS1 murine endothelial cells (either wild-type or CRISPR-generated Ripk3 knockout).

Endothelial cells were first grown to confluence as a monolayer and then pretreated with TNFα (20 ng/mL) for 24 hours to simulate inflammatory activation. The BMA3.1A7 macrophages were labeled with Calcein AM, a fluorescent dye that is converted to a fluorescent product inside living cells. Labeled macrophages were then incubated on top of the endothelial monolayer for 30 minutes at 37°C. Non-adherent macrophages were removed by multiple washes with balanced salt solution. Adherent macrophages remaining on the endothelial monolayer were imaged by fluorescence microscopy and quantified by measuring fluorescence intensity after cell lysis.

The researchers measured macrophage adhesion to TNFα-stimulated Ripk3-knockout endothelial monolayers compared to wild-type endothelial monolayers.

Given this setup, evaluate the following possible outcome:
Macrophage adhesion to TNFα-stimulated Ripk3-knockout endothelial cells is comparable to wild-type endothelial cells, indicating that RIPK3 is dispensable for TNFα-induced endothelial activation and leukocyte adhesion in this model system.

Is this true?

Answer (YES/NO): NO